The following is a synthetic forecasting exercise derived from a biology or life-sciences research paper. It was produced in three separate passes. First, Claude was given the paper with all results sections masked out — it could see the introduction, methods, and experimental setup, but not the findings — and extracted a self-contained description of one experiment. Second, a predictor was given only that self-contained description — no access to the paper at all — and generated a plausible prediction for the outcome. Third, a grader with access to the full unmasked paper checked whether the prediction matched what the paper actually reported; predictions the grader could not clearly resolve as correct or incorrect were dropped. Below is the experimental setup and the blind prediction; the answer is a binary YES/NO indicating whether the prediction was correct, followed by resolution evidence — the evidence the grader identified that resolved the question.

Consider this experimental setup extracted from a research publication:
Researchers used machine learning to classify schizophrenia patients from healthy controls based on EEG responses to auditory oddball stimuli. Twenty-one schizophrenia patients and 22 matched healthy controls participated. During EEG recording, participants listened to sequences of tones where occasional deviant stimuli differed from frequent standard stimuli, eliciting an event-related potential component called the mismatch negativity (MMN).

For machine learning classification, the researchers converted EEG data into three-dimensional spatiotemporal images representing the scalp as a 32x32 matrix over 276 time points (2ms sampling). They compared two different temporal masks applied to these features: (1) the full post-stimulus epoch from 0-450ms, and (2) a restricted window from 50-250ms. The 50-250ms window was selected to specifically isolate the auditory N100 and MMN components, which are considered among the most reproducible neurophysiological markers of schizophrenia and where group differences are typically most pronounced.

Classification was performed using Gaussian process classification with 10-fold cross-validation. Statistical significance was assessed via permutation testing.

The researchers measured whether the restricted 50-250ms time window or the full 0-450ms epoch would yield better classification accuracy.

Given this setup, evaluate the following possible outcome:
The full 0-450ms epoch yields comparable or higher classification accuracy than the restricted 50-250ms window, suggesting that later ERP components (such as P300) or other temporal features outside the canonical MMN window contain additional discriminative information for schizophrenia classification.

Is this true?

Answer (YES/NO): YES